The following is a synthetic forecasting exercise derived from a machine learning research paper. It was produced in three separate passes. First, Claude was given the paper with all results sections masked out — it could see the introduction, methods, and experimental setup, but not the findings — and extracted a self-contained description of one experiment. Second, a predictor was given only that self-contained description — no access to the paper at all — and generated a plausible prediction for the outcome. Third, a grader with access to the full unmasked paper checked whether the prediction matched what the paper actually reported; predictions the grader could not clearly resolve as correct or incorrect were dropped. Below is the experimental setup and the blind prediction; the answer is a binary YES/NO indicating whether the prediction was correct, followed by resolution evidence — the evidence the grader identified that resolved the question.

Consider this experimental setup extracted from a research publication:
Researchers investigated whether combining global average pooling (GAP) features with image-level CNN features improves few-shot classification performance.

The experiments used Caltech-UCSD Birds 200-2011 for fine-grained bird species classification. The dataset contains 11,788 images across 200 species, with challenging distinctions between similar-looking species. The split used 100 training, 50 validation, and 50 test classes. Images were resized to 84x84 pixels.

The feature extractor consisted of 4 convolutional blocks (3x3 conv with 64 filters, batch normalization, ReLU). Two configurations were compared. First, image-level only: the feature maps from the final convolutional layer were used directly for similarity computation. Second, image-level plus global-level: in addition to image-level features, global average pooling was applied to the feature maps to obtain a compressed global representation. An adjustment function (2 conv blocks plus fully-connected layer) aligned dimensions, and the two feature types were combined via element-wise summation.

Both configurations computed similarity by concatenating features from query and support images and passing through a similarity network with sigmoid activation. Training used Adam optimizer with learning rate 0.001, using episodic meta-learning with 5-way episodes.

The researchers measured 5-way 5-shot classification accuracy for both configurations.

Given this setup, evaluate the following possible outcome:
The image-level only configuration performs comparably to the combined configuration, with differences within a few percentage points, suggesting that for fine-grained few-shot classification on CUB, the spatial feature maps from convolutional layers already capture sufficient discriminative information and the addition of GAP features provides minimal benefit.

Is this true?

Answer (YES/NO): YES